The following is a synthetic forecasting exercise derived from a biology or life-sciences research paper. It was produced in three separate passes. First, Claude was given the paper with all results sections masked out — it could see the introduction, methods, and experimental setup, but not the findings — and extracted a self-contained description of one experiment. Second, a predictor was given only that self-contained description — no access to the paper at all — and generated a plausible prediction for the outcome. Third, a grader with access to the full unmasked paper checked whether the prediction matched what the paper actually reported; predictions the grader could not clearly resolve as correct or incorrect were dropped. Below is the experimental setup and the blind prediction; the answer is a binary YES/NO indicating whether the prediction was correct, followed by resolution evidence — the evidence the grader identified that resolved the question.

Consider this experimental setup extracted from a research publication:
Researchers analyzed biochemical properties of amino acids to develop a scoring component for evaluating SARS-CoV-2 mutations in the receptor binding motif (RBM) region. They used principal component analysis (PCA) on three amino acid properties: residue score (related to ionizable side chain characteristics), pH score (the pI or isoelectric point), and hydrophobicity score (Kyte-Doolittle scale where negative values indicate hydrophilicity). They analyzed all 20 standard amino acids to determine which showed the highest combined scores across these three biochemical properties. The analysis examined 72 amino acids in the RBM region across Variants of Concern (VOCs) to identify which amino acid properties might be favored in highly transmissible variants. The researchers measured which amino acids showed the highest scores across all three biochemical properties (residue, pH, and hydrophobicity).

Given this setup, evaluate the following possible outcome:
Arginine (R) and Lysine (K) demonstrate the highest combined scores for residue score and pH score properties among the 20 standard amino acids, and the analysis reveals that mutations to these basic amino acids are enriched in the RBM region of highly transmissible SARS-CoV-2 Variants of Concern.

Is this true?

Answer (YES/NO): YES